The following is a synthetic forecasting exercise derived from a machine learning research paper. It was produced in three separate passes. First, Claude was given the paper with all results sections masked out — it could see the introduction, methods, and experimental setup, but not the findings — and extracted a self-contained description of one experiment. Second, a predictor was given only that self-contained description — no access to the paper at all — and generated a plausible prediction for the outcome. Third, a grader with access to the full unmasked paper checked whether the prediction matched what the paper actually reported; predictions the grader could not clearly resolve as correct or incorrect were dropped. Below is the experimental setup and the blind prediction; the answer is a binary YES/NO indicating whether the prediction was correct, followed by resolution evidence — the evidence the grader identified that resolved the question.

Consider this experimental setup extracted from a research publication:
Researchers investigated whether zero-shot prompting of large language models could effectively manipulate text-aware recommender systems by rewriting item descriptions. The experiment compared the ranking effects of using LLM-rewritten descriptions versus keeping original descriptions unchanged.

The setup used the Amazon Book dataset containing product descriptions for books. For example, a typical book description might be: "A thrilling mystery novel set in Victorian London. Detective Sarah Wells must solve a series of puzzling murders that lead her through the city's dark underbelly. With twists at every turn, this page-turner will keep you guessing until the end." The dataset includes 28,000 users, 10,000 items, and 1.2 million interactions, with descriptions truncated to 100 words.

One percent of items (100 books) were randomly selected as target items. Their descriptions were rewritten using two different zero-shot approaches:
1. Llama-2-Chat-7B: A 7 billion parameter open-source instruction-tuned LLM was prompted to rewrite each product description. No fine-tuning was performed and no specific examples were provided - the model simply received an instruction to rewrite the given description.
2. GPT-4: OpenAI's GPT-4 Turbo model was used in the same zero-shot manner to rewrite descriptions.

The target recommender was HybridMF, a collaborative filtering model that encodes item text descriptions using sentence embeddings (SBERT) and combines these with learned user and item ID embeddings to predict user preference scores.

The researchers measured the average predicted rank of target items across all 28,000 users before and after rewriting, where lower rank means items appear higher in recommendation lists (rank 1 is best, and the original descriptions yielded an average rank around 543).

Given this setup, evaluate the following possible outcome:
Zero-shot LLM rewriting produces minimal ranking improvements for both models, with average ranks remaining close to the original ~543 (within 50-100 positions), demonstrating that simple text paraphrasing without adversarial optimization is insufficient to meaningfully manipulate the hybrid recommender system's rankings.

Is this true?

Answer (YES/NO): NO